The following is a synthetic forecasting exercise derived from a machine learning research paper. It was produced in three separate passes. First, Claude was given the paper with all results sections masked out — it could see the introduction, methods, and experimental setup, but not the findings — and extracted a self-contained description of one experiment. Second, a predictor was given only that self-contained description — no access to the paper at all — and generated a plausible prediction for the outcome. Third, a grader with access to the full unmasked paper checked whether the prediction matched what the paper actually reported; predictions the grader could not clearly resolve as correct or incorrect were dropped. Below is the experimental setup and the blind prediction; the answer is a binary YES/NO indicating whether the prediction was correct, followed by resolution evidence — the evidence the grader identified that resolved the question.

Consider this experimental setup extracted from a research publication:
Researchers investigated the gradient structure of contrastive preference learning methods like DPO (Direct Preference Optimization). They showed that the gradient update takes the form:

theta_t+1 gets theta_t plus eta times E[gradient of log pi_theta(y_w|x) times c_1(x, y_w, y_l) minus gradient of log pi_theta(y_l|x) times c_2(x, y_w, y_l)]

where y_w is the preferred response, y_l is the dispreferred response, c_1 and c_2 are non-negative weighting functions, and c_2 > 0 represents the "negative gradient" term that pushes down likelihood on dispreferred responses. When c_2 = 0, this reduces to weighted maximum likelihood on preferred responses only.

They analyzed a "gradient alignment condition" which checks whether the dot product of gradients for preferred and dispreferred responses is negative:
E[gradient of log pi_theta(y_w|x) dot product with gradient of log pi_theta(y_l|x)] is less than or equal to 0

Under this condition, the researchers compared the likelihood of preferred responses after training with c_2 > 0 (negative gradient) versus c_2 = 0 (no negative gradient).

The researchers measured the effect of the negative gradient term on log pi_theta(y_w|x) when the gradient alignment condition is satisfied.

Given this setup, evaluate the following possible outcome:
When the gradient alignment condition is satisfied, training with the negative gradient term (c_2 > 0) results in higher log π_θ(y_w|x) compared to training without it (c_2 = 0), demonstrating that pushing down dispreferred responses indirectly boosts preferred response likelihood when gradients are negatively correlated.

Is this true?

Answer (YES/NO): YES